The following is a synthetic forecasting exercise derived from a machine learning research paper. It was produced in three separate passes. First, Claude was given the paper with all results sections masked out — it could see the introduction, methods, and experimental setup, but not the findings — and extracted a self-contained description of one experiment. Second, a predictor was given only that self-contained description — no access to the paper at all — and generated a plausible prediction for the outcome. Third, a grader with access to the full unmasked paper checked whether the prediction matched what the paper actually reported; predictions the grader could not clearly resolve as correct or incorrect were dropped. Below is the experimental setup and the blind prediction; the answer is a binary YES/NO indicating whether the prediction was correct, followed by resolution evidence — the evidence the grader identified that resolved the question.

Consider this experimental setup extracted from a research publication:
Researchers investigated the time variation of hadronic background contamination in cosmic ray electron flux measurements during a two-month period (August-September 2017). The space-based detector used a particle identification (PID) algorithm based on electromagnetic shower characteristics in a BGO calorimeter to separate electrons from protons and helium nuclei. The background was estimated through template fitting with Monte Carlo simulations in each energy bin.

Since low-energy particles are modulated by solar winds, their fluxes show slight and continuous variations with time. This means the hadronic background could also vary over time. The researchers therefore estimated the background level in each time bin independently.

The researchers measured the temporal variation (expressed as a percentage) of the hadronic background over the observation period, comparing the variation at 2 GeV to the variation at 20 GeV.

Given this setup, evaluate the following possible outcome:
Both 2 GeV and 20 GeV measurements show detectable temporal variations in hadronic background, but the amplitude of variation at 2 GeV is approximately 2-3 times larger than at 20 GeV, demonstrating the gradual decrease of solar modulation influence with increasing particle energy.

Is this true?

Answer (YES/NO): NO